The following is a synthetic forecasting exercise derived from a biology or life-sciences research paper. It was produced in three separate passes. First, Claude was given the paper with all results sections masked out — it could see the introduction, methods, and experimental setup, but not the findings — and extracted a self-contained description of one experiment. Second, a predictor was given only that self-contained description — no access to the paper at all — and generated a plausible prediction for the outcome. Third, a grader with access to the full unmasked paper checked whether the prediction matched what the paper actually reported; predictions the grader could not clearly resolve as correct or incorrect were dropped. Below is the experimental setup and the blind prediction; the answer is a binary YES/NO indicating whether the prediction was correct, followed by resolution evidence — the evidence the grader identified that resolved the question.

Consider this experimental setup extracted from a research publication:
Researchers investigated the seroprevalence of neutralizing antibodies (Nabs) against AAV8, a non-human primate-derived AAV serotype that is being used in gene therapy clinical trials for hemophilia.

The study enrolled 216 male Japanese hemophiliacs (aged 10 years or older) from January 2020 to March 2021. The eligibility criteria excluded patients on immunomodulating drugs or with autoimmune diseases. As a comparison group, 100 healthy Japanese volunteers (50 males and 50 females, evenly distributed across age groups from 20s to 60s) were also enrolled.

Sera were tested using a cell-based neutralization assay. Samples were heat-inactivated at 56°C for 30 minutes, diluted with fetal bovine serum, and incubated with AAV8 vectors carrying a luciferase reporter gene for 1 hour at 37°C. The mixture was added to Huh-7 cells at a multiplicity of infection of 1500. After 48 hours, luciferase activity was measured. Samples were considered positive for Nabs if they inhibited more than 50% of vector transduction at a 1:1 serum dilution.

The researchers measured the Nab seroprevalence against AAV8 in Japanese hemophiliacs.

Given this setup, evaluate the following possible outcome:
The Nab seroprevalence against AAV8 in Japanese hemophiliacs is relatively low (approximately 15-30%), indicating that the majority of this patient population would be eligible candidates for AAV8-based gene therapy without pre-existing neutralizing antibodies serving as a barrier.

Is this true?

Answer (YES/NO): YES